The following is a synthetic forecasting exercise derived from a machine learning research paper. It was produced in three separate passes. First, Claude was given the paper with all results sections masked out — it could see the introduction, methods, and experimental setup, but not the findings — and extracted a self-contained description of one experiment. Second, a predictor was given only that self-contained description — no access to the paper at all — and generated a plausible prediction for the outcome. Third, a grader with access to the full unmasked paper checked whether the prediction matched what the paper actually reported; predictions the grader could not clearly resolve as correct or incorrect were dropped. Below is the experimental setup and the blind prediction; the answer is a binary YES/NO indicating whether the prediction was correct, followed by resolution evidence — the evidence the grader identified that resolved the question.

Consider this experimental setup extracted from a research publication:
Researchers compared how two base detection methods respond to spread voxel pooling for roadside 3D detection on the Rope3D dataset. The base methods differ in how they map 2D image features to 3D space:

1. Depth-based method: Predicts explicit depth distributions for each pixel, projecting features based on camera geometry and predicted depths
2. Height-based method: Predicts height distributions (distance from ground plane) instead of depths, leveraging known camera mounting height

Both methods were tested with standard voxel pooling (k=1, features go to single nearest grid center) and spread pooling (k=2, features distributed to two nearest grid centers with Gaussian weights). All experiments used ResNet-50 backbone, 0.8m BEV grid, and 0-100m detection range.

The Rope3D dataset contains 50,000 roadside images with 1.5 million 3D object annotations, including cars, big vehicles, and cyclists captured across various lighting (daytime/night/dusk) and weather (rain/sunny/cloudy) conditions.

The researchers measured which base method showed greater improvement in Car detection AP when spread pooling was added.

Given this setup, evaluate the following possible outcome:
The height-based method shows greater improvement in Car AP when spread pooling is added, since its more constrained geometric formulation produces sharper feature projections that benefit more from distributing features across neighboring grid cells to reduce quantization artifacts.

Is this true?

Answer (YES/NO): YES